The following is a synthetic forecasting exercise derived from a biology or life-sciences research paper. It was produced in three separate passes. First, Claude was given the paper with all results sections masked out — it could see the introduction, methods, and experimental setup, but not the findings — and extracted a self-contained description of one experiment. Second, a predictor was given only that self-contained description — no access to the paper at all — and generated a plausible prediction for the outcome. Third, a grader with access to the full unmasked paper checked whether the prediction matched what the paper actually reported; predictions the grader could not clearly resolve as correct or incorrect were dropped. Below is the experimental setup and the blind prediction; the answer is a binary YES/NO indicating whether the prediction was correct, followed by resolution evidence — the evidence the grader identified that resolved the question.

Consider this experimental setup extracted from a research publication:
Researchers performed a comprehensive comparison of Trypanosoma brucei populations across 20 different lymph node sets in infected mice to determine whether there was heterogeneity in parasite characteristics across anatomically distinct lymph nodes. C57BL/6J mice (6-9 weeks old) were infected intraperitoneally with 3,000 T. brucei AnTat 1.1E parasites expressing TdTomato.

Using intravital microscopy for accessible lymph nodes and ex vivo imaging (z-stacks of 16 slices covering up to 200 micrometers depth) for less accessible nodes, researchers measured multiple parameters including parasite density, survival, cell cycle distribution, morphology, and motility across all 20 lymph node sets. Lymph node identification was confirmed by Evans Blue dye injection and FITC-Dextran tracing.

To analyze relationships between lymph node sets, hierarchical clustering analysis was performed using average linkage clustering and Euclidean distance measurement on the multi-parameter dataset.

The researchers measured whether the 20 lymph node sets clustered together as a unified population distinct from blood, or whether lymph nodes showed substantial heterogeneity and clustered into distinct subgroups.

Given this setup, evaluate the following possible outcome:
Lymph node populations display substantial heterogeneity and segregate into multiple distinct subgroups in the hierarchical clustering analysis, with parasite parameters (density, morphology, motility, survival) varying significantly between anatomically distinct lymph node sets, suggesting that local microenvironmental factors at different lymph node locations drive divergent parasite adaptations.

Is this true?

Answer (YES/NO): NO